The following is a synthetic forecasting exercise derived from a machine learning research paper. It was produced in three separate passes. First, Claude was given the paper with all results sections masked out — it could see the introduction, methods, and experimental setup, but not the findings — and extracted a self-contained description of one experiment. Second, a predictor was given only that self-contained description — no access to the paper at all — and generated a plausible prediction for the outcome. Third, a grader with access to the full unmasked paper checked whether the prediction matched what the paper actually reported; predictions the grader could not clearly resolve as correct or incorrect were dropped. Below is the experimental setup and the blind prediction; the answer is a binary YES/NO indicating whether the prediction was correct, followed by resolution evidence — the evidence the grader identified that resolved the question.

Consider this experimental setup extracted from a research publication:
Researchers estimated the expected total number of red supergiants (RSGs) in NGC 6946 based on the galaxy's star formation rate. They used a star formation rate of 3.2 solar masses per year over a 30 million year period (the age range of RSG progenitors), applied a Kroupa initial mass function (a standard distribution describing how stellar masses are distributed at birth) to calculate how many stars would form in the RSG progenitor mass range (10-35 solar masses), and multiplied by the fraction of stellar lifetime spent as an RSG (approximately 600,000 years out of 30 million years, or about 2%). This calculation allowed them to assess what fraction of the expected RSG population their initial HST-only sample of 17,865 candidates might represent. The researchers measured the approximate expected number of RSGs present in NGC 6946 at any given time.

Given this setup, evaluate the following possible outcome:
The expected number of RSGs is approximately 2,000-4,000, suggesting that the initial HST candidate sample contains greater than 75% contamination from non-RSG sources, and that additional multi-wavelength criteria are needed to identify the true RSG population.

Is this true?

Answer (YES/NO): NO